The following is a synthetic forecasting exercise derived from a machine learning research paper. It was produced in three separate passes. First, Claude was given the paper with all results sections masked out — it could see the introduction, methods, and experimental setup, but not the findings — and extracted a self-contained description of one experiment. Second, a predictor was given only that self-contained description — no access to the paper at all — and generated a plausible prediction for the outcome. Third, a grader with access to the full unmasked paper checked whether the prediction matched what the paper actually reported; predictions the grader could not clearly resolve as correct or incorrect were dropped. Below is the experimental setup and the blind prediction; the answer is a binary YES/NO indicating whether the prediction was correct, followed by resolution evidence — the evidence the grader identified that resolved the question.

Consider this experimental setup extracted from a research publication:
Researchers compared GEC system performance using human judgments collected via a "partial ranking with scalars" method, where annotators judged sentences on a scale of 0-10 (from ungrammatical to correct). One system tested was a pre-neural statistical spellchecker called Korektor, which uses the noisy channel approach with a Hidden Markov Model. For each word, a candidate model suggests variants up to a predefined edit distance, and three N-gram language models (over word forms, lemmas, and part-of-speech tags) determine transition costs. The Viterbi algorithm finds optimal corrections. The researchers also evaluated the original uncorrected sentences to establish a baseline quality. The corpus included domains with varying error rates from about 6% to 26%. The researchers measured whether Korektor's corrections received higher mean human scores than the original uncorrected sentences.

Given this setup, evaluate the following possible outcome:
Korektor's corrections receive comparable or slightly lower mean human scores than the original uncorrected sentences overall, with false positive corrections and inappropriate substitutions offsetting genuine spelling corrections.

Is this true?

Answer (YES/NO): NO